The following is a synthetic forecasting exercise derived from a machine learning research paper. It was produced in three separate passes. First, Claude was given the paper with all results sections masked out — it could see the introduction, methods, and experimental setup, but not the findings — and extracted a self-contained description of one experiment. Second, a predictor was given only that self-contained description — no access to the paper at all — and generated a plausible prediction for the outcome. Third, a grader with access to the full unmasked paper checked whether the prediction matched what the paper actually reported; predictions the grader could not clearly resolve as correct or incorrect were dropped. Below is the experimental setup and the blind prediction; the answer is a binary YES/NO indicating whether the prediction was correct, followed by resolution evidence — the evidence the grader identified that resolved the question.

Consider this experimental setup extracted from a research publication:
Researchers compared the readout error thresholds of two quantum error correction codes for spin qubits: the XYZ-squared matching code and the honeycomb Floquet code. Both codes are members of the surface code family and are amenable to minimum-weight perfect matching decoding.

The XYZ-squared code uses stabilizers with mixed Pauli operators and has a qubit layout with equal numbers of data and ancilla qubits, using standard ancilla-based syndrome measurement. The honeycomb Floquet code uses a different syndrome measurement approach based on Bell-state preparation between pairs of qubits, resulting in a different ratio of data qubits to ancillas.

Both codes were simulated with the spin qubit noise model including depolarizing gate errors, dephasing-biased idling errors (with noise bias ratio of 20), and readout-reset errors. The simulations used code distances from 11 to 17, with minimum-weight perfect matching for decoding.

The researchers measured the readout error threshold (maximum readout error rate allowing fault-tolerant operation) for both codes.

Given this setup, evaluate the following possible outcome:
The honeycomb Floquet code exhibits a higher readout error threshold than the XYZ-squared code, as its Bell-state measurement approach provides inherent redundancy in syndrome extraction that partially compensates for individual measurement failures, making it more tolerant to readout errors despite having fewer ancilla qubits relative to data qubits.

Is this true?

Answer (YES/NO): NO